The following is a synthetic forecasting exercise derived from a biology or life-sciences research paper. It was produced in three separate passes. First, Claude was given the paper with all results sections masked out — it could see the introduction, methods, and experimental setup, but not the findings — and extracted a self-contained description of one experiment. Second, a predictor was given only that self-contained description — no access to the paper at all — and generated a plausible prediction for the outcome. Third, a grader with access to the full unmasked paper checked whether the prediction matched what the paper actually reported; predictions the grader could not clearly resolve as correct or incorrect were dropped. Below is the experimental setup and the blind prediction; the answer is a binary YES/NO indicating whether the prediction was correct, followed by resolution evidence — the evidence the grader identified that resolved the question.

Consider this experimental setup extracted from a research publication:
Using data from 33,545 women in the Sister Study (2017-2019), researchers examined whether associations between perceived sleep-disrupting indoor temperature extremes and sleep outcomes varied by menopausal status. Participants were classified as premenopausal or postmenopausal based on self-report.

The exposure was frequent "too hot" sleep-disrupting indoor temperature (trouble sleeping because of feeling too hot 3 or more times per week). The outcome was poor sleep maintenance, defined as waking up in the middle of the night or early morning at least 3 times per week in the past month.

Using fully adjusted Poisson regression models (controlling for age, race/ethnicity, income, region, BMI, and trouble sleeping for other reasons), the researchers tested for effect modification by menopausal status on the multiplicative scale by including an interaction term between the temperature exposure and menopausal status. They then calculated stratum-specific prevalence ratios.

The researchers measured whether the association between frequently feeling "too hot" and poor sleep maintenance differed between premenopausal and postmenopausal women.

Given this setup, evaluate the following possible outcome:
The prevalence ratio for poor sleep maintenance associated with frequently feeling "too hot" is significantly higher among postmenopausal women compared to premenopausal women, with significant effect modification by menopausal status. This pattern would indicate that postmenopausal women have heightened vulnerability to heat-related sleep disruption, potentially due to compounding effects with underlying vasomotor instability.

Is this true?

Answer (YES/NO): NO